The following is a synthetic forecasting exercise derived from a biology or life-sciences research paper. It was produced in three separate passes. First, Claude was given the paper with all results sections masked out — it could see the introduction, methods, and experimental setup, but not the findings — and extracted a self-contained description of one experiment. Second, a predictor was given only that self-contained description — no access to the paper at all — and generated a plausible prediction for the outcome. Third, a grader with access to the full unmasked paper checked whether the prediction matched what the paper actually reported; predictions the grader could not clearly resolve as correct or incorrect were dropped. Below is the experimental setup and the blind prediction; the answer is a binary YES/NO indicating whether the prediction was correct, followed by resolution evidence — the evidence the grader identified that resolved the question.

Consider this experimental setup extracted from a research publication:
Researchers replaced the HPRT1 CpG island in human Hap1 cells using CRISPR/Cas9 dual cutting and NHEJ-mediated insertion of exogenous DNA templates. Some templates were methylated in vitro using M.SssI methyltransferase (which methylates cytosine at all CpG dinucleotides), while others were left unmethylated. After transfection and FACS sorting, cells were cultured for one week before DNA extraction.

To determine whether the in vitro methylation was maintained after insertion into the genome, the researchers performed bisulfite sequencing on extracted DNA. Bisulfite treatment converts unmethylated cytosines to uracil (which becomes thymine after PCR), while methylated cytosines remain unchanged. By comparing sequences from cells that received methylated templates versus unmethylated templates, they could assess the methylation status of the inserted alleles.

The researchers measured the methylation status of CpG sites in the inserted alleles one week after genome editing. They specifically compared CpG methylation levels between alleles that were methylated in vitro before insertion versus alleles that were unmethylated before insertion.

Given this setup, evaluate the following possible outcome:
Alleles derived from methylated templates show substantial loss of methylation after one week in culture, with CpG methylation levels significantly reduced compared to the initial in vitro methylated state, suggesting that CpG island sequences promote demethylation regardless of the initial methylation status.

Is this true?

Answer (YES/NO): NO